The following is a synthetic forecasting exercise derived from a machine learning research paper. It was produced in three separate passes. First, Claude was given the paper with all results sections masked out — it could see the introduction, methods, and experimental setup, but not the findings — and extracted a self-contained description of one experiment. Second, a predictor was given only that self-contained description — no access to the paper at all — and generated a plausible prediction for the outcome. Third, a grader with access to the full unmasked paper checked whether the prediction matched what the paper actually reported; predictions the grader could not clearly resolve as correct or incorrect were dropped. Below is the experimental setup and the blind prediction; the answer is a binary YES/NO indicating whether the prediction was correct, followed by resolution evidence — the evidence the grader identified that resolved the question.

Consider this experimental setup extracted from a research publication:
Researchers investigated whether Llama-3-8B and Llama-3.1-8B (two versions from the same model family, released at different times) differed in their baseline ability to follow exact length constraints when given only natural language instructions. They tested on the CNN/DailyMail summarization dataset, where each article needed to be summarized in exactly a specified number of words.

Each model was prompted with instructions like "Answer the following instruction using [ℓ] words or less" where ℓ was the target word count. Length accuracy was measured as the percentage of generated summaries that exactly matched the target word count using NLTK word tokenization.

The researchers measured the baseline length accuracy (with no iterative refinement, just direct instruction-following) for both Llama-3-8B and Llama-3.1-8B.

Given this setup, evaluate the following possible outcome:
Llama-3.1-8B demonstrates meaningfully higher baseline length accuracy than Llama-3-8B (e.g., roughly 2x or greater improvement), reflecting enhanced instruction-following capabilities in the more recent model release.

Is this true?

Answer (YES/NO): NO